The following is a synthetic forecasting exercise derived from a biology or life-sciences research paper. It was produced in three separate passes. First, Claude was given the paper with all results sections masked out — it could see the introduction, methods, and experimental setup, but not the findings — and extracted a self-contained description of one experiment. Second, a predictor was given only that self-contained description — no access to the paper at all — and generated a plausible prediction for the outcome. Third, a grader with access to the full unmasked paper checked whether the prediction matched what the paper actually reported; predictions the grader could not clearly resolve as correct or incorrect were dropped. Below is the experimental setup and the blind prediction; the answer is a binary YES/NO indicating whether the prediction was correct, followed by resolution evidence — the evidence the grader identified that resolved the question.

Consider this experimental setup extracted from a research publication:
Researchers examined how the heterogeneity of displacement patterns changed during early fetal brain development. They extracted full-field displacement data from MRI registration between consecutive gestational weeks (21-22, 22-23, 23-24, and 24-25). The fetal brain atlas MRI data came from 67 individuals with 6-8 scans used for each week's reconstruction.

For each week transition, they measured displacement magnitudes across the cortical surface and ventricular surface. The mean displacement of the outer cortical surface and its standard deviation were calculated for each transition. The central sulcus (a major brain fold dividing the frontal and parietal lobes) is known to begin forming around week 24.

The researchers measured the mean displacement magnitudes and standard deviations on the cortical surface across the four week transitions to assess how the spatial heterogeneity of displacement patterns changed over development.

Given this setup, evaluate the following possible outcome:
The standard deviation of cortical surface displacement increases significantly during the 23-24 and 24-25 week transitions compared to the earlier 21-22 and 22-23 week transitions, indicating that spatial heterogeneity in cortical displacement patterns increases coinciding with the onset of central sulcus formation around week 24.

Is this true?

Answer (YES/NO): YES